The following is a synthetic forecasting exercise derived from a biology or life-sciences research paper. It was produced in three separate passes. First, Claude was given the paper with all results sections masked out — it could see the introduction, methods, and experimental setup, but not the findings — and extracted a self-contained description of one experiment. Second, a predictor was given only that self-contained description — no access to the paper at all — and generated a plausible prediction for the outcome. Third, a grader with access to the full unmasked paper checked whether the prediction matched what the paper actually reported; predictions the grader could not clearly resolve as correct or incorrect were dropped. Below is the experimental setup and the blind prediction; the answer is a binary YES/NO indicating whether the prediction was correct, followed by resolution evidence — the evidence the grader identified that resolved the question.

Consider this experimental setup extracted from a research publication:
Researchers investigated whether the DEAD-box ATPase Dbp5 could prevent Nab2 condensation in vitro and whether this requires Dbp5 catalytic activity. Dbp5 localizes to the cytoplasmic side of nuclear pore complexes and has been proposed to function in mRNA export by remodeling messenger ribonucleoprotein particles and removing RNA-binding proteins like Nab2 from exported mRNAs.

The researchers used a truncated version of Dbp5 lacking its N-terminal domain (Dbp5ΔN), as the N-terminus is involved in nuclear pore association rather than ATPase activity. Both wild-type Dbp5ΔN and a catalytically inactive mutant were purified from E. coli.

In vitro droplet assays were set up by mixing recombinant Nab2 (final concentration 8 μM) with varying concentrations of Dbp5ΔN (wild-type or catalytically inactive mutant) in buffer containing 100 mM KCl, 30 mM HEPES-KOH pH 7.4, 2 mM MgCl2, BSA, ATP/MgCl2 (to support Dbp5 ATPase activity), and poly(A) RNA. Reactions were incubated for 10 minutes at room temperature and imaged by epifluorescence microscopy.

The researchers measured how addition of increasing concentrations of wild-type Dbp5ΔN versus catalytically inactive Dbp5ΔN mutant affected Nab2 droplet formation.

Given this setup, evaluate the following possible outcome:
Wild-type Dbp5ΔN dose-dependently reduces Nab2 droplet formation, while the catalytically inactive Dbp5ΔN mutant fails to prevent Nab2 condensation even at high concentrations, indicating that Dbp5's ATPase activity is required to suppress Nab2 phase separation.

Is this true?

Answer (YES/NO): YES